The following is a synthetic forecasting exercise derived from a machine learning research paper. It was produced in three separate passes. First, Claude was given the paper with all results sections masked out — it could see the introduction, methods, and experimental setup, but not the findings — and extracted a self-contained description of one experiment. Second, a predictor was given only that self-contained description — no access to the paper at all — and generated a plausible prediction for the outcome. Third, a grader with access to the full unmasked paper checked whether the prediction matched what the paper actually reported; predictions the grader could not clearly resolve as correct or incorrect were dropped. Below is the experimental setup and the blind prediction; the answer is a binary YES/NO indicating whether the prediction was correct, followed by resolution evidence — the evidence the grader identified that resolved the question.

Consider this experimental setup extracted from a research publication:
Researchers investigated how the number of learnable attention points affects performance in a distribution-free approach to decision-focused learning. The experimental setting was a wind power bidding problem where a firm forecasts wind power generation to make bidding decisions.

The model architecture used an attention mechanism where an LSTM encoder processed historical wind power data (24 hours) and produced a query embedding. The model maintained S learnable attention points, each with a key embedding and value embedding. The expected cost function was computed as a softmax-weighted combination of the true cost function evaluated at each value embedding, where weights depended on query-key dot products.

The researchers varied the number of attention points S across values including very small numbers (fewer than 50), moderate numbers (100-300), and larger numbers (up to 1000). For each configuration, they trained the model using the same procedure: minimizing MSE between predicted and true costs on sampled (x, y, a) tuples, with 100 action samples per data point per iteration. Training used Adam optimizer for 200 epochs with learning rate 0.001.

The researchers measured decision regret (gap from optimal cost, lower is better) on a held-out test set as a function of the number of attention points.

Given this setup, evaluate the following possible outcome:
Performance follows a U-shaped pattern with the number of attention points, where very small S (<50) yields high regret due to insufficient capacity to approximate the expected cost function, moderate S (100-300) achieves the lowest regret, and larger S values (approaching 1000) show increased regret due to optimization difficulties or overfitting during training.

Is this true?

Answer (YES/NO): NO